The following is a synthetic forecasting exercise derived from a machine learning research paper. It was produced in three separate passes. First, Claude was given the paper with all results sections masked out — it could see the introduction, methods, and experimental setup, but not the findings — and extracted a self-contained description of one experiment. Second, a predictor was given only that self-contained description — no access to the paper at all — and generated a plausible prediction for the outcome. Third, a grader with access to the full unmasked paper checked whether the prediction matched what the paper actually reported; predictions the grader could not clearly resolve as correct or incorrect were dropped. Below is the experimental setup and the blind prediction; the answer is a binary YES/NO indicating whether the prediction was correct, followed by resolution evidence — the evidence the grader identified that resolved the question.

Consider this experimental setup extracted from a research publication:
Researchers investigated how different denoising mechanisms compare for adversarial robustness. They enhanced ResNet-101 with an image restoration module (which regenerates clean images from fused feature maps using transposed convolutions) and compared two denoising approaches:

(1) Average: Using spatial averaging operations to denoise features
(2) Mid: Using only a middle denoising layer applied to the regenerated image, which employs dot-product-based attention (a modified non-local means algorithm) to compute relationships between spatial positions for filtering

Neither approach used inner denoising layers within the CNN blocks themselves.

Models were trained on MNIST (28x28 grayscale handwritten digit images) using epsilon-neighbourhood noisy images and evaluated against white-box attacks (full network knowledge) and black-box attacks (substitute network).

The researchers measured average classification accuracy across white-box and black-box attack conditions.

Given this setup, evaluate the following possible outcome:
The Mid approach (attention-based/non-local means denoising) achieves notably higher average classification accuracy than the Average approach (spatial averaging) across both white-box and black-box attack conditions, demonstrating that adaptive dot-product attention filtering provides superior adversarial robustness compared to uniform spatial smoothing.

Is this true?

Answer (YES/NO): NO